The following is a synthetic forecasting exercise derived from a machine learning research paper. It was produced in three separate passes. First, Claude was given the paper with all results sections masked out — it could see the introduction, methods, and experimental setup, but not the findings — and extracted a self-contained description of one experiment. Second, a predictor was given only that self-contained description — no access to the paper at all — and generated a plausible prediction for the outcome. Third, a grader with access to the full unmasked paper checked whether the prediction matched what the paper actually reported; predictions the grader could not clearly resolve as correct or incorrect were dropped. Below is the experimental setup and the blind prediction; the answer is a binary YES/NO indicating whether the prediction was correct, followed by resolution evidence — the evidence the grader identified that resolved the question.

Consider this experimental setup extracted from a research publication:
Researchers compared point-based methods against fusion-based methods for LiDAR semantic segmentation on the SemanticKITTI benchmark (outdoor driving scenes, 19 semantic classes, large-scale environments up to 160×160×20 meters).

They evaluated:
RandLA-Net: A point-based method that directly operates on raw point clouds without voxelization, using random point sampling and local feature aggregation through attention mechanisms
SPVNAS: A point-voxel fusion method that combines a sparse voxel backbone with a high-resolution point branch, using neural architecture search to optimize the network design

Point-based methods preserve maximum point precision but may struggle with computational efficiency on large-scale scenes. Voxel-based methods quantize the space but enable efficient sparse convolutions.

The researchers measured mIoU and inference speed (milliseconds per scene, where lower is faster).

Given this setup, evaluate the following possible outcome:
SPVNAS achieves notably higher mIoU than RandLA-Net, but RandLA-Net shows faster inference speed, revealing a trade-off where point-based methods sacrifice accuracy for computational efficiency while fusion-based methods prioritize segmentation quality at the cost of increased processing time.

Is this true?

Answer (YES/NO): NO